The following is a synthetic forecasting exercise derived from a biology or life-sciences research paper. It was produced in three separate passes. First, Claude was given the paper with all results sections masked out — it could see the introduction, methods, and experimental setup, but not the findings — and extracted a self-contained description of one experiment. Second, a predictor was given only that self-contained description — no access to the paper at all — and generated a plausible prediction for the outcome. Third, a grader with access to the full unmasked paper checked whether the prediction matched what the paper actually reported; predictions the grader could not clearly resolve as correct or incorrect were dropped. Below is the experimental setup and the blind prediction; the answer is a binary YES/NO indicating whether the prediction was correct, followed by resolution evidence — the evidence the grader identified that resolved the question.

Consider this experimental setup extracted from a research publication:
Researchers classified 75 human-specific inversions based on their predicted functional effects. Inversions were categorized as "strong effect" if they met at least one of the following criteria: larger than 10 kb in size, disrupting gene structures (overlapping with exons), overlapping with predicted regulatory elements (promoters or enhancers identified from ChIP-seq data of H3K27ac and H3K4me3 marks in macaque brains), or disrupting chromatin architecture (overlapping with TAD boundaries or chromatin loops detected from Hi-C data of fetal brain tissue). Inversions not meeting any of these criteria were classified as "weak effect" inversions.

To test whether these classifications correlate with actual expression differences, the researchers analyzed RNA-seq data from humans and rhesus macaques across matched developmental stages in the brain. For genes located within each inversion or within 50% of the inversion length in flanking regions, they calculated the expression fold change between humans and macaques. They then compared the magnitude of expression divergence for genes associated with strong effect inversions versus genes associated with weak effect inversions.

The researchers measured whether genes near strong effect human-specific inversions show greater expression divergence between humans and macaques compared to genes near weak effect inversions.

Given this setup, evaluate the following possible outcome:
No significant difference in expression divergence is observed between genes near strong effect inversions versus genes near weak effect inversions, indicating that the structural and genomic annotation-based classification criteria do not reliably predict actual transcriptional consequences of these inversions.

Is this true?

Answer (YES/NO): NO